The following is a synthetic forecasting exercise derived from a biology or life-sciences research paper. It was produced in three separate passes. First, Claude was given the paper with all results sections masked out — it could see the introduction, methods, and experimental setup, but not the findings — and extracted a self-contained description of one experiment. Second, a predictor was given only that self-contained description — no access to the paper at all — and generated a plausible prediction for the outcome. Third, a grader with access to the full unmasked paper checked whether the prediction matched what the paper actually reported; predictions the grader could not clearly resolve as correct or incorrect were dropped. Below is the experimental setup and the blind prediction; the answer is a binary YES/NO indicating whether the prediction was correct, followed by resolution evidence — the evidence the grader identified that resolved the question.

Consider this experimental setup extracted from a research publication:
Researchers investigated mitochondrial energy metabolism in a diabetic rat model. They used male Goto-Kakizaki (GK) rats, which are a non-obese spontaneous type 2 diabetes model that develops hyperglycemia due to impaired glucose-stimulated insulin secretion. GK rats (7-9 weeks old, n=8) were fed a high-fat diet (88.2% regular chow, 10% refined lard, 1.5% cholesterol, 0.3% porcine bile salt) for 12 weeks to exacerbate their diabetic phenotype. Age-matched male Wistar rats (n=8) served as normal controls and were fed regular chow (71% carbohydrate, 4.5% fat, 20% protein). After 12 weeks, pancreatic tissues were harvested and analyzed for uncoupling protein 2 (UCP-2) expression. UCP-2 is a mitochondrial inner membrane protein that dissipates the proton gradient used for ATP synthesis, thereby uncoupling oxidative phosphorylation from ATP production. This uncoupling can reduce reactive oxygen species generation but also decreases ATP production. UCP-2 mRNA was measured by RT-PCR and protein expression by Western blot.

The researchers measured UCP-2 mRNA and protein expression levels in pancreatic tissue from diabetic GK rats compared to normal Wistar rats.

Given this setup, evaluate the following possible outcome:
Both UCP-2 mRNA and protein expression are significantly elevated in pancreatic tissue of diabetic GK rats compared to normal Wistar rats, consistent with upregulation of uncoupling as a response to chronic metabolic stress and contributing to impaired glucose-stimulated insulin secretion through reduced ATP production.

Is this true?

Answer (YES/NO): YES